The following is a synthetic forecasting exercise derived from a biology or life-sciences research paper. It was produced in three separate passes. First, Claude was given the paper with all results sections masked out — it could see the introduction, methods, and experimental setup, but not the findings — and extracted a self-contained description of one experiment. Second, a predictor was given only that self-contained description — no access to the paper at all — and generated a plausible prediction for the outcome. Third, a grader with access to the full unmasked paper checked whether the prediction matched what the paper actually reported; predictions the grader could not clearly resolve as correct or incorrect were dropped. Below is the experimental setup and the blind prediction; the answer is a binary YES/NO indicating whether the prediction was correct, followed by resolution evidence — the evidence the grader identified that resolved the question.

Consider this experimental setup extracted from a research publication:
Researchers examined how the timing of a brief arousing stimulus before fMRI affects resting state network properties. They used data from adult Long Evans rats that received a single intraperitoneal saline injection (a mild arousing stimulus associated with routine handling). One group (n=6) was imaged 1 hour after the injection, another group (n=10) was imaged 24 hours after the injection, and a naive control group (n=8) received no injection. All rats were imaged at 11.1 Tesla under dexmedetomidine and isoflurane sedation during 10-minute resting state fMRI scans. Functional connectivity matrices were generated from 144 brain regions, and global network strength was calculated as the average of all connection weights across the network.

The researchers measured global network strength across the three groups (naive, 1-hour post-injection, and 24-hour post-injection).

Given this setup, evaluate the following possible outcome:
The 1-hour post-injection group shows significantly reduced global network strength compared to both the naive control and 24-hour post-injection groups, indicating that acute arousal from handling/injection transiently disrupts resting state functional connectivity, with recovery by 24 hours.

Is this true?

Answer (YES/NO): NO